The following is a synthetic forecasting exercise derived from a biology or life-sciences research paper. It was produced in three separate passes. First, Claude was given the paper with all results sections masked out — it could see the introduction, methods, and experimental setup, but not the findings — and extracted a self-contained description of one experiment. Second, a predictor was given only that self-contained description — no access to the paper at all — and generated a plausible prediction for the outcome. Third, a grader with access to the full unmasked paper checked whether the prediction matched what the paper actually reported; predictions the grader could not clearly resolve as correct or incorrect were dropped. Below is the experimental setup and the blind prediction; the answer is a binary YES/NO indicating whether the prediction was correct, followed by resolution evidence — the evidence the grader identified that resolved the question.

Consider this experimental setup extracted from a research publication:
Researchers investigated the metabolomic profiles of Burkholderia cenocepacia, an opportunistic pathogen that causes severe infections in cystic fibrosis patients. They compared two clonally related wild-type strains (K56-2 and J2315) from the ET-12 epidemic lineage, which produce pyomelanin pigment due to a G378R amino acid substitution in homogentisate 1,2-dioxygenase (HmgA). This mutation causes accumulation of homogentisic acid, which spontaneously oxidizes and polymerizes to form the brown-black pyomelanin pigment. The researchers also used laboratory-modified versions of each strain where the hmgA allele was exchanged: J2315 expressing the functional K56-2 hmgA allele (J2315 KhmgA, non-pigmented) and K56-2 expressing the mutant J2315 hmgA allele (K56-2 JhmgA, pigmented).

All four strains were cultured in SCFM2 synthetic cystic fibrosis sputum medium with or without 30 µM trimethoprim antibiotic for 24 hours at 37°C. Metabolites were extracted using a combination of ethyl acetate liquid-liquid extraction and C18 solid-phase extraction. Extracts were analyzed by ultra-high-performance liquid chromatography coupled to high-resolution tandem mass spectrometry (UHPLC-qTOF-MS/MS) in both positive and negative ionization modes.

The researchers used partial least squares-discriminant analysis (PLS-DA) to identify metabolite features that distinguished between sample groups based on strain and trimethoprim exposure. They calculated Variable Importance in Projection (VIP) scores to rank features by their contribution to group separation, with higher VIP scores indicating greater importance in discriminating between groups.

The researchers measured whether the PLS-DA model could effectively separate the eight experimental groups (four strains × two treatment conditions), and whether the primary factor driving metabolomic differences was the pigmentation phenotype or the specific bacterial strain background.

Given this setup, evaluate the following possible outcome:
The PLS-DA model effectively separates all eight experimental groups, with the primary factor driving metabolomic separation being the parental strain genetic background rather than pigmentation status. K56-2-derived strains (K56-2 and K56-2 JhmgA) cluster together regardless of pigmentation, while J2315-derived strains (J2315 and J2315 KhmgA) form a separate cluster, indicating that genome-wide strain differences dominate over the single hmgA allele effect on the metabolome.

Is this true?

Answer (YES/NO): NO